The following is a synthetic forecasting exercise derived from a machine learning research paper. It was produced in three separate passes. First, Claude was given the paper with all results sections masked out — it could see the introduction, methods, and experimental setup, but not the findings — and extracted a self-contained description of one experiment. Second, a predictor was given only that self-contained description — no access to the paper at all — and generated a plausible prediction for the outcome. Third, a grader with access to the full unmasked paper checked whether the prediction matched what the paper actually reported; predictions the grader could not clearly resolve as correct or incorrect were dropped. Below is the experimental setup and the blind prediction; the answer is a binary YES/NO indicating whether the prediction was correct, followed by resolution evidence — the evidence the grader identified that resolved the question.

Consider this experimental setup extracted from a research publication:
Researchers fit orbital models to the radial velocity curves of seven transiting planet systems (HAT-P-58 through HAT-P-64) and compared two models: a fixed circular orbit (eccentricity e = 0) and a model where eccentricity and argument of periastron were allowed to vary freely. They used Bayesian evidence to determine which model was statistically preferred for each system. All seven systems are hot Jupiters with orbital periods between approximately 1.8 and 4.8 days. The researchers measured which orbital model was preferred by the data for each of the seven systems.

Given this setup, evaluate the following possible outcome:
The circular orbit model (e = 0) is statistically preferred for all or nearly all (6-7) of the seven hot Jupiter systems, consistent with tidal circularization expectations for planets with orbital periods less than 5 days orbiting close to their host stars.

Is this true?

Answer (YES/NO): YES